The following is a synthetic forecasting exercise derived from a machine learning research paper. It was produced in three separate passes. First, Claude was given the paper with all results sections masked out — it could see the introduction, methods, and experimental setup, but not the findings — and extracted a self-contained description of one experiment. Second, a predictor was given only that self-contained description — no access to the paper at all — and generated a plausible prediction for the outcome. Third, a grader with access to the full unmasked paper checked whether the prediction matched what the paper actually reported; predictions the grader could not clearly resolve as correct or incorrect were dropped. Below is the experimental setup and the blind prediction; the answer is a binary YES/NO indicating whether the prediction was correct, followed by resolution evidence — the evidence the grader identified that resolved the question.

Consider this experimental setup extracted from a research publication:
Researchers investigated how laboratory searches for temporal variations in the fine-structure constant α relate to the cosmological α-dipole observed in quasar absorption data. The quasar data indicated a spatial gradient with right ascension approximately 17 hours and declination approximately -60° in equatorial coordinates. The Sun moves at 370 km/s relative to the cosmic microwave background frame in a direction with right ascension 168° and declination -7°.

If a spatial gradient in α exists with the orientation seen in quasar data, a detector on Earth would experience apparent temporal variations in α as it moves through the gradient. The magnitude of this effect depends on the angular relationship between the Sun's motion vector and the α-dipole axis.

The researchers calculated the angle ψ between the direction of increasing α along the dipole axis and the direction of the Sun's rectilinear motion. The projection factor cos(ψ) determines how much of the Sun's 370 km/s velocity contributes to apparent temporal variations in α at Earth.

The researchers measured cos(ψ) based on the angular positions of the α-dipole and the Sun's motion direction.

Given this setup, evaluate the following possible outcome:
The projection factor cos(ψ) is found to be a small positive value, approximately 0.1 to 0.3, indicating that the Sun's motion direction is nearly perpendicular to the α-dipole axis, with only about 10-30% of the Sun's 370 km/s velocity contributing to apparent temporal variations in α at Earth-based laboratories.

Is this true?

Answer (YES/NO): NO